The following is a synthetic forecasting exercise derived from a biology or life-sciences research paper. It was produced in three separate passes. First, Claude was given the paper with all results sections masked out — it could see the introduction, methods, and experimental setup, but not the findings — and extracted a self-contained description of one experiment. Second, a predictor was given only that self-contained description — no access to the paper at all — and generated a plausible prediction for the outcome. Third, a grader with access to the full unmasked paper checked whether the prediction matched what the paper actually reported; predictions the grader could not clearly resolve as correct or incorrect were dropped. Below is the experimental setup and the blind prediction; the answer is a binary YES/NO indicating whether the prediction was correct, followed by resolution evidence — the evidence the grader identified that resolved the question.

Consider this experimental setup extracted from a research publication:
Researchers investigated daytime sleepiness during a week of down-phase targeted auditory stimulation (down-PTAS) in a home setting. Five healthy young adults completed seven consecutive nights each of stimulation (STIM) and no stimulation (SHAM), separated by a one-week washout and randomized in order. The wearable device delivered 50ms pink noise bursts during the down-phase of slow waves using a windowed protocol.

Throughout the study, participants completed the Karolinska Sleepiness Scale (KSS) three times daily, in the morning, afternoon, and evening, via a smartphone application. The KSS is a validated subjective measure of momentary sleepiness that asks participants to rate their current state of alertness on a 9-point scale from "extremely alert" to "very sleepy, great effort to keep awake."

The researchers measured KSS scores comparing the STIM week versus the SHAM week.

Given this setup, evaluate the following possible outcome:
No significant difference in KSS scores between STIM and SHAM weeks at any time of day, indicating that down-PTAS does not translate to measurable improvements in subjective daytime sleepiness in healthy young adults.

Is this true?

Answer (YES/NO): YES